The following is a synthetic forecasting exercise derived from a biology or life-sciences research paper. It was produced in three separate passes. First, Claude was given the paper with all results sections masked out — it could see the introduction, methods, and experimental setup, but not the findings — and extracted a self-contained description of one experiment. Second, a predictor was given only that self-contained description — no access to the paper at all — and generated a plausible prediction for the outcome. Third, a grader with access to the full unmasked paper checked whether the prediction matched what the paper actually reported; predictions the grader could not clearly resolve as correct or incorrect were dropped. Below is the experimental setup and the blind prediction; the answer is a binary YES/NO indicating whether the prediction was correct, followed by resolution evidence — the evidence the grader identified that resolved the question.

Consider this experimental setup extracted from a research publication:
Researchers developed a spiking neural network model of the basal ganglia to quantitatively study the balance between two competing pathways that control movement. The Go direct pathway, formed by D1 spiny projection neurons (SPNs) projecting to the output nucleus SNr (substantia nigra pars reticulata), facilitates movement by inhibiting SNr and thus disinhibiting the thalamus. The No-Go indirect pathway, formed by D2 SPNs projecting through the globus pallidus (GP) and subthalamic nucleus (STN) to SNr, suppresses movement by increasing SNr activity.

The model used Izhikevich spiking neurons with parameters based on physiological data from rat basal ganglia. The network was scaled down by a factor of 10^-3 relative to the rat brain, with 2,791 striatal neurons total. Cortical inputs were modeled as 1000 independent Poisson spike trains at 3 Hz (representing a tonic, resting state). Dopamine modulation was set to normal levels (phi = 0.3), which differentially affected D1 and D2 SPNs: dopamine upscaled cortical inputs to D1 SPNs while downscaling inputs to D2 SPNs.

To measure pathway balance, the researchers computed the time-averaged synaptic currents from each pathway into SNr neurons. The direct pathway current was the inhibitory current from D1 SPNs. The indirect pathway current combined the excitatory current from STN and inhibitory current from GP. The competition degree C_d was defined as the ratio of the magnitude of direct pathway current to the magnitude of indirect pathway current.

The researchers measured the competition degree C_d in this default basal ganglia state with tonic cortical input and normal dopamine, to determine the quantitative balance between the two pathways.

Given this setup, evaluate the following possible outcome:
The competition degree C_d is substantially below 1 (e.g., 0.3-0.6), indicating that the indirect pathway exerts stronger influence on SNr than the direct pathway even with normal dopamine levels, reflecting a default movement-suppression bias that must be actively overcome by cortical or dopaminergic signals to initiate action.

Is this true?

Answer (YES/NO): NO